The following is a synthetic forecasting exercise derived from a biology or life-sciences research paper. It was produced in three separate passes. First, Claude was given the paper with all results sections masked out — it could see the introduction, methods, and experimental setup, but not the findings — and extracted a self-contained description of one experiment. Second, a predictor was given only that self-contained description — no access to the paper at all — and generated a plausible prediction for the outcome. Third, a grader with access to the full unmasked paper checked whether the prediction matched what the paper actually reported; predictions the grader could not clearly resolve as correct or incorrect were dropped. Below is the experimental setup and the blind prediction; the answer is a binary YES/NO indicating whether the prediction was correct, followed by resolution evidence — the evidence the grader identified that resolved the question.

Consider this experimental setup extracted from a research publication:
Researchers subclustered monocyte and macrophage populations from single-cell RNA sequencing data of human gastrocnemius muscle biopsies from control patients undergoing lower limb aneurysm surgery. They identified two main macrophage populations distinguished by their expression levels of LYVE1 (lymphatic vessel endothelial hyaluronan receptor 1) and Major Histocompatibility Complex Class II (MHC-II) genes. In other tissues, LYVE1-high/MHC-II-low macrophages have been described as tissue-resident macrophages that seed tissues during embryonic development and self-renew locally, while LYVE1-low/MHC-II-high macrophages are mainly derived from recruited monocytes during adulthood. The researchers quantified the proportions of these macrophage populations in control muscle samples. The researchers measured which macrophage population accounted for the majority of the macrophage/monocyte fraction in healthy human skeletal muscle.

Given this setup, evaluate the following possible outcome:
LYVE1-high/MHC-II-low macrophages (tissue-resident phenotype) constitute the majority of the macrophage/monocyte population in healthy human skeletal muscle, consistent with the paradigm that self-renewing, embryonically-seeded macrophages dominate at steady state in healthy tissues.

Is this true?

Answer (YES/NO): YES